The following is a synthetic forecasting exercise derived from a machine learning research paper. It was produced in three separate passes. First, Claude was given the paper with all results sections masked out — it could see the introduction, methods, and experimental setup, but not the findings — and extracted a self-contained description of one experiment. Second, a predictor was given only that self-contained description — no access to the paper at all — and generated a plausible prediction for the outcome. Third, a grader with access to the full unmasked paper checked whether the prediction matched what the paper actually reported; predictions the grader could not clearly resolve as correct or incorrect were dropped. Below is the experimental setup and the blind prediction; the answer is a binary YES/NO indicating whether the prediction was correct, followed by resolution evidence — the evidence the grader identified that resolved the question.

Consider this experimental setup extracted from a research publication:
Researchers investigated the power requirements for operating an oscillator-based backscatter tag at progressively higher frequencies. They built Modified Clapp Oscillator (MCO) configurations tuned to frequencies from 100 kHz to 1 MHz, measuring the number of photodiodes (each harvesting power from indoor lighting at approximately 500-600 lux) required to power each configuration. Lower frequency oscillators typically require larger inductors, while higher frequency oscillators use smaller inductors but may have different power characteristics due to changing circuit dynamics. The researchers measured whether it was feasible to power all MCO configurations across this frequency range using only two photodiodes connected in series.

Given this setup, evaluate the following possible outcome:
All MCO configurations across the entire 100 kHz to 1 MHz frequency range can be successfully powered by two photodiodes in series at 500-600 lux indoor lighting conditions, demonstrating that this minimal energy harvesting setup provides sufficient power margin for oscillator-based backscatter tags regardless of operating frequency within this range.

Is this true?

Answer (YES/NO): YES